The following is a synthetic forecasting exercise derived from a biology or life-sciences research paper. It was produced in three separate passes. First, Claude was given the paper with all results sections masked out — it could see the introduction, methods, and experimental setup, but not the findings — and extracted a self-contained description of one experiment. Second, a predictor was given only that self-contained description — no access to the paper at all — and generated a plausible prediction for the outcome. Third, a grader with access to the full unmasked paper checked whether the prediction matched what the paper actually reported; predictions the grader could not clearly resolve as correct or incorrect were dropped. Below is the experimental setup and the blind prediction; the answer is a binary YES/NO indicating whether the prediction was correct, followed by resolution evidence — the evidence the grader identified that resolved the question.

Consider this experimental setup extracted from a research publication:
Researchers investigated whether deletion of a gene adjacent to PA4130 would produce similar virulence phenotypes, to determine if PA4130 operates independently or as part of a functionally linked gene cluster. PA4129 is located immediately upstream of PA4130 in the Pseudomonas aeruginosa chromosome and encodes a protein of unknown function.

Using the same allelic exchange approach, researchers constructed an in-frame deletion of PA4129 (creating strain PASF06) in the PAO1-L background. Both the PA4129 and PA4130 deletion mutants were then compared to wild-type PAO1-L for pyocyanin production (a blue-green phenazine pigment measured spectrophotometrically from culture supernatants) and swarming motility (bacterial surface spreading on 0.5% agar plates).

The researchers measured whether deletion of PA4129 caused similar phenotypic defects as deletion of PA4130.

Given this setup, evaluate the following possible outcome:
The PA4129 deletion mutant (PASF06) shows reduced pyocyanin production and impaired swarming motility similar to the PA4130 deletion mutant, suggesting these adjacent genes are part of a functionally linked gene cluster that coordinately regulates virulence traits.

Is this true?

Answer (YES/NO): NO